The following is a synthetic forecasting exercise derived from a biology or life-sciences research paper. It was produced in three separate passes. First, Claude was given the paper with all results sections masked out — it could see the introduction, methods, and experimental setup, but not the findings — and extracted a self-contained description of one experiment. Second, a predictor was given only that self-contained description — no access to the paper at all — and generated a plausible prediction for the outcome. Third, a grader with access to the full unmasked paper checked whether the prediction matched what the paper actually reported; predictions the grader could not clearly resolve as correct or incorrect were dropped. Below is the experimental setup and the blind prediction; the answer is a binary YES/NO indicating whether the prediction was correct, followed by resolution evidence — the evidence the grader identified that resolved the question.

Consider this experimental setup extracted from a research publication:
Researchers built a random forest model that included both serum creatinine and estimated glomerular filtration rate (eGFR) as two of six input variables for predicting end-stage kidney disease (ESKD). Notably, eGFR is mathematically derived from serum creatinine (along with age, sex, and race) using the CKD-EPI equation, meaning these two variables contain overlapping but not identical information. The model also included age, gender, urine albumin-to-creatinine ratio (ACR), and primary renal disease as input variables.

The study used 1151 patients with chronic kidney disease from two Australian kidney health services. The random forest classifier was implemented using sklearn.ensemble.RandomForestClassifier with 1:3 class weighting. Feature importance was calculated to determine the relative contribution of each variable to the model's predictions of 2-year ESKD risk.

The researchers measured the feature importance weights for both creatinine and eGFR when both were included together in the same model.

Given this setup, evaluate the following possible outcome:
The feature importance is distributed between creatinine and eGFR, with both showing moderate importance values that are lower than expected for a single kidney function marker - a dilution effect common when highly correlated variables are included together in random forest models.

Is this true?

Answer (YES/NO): NO